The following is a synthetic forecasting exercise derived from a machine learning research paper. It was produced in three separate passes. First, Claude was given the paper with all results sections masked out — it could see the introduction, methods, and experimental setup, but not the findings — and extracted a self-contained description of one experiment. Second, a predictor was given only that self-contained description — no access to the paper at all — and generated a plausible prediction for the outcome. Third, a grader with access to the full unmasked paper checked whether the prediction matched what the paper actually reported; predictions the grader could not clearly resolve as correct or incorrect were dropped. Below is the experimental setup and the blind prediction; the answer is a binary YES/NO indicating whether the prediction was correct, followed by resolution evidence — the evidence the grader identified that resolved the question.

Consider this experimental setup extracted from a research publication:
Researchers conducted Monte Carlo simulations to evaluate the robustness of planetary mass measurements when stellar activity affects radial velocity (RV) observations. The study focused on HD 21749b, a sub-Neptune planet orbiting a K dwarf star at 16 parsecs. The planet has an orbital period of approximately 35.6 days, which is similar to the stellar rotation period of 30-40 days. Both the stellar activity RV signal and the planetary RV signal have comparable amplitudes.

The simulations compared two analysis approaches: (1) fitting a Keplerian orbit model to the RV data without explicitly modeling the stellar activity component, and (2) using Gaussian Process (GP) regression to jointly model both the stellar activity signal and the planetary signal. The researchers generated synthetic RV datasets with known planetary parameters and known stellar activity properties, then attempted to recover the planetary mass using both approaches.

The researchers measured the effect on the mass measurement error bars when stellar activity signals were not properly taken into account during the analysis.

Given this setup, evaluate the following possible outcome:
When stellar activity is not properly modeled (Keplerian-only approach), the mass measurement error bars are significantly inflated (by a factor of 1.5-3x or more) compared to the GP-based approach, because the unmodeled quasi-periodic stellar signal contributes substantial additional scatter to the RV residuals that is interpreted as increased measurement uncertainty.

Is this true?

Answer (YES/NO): NO